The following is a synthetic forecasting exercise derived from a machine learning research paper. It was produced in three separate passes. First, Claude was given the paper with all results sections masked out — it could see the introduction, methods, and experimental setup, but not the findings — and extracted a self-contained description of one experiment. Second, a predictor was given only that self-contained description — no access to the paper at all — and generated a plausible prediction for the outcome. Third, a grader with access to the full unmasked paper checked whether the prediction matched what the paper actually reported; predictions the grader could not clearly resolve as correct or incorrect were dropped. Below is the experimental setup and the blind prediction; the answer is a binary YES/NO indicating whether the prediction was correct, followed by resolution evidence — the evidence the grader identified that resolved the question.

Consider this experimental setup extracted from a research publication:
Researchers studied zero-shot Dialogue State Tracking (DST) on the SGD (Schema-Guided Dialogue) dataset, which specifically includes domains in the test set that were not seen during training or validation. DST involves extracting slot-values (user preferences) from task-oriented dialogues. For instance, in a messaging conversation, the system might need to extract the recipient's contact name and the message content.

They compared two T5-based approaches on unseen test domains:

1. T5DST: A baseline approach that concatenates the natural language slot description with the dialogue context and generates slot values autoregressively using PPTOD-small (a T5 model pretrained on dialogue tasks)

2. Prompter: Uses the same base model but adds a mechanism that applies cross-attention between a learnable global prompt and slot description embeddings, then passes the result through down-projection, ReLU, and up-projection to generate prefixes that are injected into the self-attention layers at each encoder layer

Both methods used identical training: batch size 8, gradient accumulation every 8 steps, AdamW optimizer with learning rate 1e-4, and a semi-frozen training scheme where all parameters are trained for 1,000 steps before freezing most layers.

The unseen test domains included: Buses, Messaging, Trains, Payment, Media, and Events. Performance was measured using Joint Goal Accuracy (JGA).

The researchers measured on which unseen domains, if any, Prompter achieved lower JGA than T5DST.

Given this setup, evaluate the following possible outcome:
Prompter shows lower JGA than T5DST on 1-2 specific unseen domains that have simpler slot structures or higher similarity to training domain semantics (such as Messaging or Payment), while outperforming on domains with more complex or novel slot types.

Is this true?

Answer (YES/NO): NO